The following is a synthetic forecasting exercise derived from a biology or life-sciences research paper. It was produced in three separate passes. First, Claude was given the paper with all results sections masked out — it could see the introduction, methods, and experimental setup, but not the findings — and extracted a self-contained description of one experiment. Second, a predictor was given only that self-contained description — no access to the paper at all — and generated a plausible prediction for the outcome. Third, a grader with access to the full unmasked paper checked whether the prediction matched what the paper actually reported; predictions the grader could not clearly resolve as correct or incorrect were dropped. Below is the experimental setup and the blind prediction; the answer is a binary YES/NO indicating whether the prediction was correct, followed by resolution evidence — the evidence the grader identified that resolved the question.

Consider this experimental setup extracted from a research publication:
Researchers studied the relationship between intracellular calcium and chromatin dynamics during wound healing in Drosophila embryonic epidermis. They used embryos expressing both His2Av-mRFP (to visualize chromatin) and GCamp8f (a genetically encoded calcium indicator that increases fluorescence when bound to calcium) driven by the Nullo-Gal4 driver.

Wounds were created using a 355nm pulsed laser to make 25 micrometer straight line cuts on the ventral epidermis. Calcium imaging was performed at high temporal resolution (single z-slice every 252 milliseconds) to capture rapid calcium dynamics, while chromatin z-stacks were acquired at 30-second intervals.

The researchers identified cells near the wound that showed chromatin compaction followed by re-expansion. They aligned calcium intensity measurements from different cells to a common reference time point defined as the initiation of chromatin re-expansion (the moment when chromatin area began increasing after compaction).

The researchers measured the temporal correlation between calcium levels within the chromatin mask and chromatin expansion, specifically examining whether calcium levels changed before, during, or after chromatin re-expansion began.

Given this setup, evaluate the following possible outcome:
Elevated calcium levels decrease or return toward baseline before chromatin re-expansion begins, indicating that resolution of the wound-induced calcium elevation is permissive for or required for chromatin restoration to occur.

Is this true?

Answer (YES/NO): NO